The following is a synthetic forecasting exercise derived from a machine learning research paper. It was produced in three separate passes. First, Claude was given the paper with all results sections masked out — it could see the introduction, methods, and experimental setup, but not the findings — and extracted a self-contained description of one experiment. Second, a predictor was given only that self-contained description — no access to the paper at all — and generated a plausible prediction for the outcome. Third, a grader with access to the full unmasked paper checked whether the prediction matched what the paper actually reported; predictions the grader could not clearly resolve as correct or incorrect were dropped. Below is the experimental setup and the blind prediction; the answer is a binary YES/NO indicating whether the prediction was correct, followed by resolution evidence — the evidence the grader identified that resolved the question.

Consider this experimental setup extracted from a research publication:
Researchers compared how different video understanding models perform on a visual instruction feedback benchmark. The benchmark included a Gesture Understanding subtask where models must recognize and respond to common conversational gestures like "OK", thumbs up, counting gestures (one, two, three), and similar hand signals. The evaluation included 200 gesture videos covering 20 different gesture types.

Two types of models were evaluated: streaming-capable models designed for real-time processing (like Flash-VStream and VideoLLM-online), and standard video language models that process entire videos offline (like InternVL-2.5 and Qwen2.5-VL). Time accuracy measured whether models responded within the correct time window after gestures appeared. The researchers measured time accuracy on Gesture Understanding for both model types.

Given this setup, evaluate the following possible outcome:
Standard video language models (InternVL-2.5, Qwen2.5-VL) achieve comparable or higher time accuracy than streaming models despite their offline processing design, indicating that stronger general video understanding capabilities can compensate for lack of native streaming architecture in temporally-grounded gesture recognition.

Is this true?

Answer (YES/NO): YES